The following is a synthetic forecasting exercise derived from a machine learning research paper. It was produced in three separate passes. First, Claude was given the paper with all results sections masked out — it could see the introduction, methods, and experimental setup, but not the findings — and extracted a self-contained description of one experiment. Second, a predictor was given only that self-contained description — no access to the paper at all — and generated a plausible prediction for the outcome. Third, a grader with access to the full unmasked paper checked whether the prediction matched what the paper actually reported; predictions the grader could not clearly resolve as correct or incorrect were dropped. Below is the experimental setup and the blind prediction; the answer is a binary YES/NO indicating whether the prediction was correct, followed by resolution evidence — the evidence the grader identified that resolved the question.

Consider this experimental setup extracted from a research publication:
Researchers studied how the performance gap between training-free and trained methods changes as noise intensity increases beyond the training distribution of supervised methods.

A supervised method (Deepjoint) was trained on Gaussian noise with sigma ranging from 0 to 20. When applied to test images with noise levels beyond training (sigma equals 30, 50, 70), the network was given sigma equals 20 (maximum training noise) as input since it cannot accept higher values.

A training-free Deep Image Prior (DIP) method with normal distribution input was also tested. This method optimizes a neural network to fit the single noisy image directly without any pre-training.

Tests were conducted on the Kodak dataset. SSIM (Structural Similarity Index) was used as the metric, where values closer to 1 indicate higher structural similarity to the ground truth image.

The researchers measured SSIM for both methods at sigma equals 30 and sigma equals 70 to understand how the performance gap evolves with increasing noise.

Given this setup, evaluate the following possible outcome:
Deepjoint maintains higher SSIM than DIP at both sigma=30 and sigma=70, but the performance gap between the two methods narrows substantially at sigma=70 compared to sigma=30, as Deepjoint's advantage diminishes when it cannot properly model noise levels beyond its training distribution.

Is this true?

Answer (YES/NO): NO